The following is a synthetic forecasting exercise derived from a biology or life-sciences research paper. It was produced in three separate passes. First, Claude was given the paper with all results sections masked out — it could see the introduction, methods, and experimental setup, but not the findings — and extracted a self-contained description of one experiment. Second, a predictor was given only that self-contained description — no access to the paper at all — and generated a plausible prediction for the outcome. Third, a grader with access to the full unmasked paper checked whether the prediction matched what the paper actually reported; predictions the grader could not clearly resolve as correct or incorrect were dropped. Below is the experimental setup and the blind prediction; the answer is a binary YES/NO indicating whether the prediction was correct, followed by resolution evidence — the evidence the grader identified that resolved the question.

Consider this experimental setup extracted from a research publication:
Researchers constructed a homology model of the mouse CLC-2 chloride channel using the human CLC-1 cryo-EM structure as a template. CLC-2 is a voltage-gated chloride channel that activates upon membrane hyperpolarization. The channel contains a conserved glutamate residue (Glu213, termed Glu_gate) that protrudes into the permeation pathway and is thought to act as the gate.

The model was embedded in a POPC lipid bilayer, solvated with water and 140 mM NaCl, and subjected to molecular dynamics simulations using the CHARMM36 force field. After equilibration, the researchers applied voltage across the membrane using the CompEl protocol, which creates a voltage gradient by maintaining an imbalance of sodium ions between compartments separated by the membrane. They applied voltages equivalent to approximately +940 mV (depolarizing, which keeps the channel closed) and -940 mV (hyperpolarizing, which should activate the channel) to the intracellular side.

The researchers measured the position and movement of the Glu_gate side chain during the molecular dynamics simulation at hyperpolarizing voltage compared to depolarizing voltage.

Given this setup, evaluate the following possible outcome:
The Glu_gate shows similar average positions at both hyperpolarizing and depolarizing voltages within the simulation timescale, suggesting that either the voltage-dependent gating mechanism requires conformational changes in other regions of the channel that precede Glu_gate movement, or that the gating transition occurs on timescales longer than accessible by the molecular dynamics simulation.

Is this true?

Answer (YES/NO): NO